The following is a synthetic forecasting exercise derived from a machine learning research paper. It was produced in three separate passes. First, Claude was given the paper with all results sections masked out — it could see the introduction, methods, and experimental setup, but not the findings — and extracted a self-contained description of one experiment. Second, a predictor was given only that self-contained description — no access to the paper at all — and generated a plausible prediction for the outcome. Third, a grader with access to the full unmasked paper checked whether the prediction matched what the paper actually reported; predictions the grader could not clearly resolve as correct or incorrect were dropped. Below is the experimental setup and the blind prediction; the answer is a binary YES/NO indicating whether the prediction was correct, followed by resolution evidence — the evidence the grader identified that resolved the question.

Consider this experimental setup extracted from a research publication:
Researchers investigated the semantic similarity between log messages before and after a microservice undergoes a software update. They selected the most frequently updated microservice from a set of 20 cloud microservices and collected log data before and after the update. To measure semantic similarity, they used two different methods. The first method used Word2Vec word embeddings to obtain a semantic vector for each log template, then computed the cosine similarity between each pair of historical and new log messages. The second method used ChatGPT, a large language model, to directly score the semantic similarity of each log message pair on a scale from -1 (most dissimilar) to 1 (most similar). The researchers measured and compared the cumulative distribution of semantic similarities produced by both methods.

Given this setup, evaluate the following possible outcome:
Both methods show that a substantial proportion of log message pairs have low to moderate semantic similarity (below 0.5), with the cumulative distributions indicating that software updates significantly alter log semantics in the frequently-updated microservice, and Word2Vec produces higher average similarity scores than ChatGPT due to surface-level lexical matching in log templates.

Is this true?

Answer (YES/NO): NO